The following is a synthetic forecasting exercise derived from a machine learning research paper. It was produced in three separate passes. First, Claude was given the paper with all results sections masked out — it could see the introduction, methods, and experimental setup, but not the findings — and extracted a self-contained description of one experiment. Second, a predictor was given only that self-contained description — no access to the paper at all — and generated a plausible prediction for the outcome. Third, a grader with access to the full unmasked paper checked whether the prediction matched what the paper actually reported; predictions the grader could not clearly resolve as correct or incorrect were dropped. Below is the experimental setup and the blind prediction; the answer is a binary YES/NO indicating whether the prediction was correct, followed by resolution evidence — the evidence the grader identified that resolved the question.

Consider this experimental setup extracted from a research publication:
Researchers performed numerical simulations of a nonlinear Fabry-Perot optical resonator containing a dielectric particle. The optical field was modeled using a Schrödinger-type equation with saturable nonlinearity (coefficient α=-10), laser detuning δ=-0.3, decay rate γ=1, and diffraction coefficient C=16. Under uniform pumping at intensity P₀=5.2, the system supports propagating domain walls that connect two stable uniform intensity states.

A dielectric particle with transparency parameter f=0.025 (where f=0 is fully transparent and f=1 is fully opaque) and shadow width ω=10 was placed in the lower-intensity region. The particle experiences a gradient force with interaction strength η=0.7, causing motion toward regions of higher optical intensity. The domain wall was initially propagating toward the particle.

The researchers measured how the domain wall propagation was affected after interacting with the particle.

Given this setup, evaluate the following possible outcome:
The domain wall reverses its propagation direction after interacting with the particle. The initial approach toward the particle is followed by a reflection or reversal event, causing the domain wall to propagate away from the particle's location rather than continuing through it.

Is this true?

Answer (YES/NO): YES